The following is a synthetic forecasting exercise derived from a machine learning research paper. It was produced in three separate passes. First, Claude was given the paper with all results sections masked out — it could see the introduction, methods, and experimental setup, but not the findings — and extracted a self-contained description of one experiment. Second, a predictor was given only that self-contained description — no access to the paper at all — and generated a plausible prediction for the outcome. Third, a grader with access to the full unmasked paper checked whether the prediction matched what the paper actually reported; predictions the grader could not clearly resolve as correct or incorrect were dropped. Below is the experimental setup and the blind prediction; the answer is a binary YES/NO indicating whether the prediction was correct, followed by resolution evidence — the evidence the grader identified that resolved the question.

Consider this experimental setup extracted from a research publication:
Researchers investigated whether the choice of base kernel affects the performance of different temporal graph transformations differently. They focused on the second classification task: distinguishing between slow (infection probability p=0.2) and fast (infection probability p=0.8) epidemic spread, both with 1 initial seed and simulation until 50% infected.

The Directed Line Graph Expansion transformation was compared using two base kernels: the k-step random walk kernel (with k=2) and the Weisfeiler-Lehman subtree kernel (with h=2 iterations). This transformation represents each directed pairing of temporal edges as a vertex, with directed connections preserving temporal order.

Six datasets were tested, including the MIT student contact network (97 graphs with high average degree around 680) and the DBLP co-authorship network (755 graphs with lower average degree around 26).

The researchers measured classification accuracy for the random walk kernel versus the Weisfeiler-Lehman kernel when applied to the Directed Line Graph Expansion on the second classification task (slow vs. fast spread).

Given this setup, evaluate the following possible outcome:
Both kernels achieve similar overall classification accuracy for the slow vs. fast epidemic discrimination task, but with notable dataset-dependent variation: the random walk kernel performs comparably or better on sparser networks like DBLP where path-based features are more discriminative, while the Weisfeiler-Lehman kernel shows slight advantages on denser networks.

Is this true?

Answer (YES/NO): NO